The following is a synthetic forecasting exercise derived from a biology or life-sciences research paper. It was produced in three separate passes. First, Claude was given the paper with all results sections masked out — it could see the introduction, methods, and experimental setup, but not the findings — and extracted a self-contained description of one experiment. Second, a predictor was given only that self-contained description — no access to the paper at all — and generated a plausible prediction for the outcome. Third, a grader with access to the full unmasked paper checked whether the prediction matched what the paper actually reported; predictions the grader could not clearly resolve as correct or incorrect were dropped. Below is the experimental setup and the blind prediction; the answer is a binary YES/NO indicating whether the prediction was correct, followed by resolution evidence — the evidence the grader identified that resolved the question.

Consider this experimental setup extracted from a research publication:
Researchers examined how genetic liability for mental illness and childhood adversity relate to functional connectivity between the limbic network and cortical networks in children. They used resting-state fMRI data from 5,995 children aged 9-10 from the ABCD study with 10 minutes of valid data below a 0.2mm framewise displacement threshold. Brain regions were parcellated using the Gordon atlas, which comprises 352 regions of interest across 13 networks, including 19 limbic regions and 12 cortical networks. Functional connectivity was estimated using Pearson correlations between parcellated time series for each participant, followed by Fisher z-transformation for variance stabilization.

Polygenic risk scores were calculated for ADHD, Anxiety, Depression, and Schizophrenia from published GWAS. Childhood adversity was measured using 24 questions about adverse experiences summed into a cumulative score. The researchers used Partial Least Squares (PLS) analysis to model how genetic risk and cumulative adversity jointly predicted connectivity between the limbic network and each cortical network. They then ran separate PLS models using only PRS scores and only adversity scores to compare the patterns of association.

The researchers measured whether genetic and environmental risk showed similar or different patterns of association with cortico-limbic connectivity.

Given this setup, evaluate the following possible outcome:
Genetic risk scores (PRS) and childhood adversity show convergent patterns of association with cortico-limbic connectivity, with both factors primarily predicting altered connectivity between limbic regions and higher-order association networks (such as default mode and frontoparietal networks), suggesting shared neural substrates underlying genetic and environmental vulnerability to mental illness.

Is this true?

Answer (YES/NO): NO